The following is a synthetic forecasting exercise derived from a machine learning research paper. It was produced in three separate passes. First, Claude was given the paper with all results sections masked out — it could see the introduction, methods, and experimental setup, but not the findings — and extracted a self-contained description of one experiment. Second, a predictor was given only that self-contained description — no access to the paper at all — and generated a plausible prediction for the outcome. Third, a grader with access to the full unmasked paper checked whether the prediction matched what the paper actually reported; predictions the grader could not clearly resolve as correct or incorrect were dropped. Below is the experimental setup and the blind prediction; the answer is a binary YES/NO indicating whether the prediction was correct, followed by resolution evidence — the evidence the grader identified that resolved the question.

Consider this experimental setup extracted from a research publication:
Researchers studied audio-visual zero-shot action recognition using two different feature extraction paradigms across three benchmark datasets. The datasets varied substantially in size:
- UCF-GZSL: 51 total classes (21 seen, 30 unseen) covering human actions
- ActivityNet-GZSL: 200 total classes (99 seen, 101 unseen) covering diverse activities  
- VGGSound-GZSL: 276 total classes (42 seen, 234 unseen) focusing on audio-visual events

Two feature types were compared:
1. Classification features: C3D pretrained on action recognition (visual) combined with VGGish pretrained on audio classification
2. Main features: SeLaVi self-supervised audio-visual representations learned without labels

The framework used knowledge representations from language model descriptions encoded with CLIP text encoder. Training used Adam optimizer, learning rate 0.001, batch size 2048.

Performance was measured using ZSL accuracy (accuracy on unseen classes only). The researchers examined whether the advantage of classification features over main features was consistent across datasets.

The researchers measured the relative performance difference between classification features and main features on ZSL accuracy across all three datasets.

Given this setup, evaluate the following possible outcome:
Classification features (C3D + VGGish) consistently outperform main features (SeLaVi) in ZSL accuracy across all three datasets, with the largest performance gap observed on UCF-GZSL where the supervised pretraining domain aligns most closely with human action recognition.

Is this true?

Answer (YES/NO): NO